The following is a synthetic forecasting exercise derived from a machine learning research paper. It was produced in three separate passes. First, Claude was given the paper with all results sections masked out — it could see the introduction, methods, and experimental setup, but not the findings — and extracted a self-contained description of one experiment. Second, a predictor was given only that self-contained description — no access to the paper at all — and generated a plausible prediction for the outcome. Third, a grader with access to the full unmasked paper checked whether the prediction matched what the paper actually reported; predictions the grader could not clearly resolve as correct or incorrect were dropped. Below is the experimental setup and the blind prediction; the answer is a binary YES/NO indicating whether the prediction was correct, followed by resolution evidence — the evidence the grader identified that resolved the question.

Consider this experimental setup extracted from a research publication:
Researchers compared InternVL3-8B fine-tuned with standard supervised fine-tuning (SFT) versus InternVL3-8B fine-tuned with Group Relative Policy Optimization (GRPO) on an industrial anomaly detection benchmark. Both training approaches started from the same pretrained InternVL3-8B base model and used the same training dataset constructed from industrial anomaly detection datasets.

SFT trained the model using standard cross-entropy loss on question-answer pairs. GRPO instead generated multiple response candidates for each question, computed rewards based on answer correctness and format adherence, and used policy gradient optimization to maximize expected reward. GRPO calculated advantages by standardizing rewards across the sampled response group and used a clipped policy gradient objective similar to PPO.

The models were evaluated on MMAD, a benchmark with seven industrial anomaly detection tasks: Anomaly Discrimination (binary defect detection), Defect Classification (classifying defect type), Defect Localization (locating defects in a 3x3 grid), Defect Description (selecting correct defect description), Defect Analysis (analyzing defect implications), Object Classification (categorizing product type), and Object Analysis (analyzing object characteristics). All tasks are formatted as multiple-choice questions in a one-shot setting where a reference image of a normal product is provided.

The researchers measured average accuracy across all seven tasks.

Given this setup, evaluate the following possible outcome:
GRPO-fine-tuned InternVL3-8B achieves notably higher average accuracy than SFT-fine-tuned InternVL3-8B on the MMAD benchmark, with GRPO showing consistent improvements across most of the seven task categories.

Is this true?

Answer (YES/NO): YES